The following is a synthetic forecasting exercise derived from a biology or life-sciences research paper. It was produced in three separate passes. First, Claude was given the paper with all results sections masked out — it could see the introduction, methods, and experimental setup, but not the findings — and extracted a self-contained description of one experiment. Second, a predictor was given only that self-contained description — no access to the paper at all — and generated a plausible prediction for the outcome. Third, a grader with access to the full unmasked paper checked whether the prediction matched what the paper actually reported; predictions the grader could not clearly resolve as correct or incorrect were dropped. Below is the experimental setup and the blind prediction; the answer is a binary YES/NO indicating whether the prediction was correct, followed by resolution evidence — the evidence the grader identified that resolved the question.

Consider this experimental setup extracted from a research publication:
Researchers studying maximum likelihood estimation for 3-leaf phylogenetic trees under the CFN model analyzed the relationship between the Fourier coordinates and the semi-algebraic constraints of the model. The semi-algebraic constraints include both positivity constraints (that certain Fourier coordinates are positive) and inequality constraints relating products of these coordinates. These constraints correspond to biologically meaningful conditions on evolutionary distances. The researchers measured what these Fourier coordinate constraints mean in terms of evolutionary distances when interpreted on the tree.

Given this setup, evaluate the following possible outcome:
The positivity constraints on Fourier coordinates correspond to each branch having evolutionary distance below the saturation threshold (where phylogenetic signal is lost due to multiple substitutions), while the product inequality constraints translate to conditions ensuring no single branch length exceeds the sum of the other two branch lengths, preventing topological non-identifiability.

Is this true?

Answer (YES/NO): NO